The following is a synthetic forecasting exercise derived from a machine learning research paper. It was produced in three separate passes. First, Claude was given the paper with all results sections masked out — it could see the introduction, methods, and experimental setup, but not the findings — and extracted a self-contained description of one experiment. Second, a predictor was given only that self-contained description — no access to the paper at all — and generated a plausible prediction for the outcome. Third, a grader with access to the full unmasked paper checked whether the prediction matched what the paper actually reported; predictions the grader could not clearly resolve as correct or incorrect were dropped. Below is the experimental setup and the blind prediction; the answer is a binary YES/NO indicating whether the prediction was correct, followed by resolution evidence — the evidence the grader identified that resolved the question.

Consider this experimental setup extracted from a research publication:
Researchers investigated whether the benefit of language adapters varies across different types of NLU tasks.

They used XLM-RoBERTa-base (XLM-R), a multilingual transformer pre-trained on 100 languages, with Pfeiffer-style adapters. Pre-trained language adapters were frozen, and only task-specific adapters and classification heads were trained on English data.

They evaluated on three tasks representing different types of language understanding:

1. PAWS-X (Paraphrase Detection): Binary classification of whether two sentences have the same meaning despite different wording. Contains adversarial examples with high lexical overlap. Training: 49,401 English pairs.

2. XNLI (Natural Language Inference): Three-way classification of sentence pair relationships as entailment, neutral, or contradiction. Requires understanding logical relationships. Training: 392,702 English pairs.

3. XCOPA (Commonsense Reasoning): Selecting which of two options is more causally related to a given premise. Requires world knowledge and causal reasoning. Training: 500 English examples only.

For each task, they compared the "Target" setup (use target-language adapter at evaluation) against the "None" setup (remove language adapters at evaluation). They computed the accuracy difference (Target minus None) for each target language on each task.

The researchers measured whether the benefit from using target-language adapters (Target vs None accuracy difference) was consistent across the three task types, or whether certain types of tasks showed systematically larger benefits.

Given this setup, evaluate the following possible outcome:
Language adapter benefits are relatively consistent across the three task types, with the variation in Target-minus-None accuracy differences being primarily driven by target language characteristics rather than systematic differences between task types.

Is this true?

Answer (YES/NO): NO